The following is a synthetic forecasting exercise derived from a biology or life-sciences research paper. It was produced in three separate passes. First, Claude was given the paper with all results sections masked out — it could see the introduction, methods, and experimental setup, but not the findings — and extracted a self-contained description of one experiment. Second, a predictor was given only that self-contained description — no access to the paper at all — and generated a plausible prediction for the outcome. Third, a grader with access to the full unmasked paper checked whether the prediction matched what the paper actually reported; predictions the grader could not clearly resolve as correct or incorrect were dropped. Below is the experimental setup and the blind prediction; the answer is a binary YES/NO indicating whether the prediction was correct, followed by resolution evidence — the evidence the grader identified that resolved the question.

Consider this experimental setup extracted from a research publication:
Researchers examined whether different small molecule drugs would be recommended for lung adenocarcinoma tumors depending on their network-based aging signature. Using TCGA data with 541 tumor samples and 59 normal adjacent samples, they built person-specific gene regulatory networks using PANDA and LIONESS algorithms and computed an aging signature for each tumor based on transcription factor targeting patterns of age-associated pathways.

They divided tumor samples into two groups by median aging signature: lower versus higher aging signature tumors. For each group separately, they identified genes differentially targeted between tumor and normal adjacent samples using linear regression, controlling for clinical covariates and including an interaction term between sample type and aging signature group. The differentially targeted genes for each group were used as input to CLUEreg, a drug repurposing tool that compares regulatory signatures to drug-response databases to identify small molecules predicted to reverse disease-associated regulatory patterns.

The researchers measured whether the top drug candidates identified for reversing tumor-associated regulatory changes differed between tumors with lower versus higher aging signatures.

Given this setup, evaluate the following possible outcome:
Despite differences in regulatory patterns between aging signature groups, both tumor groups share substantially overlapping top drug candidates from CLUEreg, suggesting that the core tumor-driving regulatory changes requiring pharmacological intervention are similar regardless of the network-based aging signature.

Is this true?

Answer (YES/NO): NO